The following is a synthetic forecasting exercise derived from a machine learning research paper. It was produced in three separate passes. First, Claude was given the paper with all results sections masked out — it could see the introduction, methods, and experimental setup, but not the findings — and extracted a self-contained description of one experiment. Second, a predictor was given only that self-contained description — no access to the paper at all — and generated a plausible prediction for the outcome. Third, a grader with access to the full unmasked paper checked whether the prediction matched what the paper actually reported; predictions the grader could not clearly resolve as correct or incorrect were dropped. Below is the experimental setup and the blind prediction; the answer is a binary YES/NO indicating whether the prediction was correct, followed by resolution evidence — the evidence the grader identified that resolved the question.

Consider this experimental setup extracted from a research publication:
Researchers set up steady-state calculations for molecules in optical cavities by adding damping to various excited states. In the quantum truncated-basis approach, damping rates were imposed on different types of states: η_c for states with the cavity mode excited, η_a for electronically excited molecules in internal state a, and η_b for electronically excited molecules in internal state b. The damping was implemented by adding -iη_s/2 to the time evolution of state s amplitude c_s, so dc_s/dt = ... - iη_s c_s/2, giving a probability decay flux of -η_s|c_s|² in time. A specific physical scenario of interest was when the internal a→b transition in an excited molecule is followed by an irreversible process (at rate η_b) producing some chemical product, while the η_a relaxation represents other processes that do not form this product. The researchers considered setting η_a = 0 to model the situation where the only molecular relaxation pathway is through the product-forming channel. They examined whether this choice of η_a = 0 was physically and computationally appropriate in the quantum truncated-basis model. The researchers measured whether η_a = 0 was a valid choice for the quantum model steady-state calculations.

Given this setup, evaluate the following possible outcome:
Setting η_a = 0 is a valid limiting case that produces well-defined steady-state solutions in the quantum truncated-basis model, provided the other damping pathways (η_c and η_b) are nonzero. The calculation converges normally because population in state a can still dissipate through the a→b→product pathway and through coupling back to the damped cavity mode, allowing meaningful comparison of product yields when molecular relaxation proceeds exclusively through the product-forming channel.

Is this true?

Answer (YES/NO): YES